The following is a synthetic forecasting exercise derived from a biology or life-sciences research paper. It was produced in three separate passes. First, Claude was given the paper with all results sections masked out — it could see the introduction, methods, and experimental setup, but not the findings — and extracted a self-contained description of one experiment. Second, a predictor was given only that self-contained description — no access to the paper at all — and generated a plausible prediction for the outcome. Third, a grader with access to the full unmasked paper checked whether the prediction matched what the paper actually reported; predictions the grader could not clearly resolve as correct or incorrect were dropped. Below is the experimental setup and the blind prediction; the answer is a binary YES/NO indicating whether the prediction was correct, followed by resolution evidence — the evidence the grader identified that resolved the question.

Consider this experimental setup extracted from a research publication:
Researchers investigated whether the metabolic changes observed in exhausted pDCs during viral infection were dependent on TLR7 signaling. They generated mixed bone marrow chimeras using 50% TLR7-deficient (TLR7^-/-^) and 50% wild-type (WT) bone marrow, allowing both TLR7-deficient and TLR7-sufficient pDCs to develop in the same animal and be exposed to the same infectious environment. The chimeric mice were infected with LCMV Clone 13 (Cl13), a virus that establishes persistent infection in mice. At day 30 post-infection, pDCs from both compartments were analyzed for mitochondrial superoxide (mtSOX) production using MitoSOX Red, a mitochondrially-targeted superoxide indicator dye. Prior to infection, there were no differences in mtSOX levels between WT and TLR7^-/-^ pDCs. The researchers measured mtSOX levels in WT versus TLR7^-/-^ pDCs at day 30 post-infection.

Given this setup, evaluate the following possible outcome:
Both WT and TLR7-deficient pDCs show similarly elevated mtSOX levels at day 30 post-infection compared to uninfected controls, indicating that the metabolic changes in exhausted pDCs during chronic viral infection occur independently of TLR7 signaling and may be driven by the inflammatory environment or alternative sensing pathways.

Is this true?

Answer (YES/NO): NO